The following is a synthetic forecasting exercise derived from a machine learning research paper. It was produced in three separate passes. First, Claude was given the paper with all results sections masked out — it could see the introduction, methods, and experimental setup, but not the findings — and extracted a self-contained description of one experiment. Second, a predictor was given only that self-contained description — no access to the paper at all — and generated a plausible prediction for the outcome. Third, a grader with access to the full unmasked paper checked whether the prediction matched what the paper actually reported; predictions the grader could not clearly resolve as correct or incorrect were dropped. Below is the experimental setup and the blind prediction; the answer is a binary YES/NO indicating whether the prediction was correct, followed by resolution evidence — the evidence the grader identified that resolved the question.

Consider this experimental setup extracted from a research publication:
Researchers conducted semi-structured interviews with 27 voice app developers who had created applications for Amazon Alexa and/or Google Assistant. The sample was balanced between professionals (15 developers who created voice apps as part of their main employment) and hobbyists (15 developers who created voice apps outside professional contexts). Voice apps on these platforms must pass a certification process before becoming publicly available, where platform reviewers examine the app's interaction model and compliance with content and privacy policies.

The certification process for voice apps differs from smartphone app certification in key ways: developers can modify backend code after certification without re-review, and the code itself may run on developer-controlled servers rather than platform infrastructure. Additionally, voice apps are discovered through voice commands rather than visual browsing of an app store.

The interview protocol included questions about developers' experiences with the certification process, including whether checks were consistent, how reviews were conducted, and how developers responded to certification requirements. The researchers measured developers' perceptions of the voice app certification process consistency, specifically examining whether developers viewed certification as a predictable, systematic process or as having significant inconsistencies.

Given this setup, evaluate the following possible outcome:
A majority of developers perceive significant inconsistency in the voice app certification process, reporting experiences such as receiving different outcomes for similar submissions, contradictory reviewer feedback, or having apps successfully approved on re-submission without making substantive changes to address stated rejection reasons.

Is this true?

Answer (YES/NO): YES